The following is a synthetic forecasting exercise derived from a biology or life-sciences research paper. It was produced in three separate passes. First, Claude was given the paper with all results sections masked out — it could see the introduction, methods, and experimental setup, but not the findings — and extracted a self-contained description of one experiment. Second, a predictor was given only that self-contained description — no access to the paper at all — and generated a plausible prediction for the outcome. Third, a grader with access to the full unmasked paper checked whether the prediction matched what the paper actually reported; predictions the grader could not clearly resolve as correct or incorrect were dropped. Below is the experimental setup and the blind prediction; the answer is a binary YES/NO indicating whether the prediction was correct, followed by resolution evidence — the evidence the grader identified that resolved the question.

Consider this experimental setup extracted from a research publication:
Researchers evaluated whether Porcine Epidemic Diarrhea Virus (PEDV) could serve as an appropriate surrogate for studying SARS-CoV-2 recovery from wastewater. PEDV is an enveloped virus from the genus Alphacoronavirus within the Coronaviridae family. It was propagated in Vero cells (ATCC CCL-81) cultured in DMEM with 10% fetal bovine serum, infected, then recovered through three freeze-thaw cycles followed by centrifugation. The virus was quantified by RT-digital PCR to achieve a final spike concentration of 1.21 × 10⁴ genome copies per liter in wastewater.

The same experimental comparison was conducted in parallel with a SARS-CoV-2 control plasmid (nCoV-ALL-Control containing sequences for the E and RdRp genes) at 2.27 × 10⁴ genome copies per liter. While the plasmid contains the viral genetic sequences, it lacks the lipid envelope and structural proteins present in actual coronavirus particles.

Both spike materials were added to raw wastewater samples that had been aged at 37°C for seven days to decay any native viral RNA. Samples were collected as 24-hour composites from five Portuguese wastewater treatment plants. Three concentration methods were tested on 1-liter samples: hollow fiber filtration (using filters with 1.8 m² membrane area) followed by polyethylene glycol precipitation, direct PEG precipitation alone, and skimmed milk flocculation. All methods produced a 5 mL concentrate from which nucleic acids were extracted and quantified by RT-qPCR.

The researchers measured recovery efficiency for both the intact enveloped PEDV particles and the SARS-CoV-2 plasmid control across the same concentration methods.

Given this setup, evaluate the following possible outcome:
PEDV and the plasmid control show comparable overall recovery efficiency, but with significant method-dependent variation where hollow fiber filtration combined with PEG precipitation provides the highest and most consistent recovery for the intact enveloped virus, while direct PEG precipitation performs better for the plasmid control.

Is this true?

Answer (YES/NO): NO